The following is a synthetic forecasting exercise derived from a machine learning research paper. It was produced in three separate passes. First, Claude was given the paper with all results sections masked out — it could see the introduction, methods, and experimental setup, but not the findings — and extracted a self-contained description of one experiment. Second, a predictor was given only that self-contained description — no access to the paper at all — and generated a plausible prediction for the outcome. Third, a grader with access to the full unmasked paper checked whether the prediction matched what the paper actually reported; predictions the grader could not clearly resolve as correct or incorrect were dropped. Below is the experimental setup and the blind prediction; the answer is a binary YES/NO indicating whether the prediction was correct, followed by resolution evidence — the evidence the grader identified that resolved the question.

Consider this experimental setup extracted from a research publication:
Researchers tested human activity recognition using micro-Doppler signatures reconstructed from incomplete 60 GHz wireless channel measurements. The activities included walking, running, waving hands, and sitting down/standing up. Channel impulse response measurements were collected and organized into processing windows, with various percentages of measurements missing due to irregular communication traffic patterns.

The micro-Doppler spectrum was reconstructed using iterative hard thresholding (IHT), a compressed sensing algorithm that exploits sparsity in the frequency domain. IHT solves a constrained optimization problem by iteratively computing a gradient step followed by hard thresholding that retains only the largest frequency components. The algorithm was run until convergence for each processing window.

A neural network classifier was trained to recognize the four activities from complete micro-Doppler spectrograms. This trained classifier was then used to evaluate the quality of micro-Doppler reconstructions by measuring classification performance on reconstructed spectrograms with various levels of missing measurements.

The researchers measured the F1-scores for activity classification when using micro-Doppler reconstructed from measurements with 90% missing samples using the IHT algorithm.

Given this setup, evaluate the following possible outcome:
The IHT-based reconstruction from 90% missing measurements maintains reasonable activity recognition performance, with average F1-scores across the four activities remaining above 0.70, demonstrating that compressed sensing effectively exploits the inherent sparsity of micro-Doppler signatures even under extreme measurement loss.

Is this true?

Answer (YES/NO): NO